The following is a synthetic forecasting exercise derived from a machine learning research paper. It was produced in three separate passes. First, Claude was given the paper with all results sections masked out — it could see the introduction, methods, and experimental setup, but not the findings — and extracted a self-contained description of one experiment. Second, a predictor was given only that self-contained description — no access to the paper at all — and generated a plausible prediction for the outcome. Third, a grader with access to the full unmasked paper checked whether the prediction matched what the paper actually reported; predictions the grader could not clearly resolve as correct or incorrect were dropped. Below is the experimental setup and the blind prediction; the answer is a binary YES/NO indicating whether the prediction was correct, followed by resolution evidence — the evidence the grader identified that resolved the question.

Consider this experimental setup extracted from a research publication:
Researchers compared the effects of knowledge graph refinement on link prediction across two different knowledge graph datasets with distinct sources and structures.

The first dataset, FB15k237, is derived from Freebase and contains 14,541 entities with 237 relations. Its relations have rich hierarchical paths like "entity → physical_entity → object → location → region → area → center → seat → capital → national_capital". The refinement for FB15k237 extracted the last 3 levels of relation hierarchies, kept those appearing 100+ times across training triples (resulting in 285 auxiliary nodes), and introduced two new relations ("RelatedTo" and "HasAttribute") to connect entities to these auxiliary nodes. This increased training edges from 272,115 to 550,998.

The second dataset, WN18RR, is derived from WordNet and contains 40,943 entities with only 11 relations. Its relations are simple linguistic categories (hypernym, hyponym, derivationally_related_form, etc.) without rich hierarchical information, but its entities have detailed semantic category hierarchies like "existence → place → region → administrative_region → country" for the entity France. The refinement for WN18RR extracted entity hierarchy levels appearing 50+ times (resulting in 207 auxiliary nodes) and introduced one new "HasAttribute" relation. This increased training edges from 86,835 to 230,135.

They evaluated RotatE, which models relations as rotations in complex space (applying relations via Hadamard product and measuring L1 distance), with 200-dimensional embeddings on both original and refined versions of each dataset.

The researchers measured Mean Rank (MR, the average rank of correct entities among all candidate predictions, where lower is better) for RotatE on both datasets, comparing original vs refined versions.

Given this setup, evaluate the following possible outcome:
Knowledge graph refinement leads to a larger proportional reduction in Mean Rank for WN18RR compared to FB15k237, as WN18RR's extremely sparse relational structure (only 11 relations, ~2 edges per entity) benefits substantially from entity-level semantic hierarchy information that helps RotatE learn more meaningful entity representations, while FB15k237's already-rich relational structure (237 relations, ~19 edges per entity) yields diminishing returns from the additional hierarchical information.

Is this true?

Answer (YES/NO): YES